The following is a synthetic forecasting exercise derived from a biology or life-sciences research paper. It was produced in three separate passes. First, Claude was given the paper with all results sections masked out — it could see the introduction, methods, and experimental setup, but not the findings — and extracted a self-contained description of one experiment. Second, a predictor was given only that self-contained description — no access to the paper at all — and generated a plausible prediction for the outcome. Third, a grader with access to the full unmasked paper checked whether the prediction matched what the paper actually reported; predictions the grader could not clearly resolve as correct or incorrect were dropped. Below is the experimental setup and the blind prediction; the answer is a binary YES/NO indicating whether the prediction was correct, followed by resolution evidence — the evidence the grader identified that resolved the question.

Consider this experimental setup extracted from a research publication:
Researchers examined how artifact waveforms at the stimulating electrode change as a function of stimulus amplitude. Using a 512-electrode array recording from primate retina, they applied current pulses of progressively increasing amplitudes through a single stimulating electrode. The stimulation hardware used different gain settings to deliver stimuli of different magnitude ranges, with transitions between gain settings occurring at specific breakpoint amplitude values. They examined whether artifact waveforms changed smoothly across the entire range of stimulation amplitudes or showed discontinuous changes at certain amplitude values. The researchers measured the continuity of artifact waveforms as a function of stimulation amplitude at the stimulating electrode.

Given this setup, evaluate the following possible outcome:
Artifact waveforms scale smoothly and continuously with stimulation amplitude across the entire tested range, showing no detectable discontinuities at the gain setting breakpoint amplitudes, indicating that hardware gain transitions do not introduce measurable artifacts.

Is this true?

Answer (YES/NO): NO